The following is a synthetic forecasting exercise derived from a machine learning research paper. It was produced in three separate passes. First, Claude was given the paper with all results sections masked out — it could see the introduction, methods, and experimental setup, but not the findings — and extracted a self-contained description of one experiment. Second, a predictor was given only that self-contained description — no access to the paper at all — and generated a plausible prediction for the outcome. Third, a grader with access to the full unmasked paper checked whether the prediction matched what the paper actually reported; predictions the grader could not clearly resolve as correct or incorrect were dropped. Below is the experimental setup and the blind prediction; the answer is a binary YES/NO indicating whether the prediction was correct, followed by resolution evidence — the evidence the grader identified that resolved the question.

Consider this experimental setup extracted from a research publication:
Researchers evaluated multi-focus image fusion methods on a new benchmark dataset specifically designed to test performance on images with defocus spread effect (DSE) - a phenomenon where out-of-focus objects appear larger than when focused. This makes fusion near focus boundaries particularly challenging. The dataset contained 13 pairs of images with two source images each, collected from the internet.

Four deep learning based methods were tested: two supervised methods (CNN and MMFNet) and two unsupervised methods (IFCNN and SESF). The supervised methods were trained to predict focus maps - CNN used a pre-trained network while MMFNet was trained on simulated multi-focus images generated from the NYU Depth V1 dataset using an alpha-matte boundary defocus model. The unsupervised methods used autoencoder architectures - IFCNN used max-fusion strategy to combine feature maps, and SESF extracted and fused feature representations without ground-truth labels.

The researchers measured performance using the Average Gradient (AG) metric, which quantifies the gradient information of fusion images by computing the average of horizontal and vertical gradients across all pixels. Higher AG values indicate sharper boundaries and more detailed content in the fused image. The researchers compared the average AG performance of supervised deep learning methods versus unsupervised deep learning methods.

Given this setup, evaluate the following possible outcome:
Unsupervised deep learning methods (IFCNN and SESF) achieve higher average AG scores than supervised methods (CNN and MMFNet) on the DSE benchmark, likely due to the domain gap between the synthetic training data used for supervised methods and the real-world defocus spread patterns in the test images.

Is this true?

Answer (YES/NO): YES